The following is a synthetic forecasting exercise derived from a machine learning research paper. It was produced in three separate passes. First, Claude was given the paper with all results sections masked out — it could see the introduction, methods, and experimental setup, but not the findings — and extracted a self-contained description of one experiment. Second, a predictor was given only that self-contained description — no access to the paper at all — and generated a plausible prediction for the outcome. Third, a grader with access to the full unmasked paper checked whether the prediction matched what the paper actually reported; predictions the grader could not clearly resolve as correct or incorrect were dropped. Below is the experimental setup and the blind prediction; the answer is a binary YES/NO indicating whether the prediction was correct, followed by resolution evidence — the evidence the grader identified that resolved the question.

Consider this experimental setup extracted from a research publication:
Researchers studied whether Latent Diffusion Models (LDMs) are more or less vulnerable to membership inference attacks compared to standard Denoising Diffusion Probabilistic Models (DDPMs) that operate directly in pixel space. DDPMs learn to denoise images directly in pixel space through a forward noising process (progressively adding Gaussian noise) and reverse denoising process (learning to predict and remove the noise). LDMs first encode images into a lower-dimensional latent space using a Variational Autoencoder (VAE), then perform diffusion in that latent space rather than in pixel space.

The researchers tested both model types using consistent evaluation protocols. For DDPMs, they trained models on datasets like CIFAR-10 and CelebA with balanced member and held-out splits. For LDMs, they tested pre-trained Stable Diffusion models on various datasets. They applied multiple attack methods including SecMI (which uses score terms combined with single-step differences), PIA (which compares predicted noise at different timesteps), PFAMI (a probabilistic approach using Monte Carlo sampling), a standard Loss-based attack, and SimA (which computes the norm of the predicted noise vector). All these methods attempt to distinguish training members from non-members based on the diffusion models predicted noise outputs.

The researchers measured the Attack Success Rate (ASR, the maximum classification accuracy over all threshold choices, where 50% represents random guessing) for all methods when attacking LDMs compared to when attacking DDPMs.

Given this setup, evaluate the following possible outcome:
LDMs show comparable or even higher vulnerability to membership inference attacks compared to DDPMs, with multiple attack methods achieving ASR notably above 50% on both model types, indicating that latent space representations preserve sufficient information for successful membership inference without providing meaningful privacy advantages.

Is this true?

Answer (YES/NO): NO